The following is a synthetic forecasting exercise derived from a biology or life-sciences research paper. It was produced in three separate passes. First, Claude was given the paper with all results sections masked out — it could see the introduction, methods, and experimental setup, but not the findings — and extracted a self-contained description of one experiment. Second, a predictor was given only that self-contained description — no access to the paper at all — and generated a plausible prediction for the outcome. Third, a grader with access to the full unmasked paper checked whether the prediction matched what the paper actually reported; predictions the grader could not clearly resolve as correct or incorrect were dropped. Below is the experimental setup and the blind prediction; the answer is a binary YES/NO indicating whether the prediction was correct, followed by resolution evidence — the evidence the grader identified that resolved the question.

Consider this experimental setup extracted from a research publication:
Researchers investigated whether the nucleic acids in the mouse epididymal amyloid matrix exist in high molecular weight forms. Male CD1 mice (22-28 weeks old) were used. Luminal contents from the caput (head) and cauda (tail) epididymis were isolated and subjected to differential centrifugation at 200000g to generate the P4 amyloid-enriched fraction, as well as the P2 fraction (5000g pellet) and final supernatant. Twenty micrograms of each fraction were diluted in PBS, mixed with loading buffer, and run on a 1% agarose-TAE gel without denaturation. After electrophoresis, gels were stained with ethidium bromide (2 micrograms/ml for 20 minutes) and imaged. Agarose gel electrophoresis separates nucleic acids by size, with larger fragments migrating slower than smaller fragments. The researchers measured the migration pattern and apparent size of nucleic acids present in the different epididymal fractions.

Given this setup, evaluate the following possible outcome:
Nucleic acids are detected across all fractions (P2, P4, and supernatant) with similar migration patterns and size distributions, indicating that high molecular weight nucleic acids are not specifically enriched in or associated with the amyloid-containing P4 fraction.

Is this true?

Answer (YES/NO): NO